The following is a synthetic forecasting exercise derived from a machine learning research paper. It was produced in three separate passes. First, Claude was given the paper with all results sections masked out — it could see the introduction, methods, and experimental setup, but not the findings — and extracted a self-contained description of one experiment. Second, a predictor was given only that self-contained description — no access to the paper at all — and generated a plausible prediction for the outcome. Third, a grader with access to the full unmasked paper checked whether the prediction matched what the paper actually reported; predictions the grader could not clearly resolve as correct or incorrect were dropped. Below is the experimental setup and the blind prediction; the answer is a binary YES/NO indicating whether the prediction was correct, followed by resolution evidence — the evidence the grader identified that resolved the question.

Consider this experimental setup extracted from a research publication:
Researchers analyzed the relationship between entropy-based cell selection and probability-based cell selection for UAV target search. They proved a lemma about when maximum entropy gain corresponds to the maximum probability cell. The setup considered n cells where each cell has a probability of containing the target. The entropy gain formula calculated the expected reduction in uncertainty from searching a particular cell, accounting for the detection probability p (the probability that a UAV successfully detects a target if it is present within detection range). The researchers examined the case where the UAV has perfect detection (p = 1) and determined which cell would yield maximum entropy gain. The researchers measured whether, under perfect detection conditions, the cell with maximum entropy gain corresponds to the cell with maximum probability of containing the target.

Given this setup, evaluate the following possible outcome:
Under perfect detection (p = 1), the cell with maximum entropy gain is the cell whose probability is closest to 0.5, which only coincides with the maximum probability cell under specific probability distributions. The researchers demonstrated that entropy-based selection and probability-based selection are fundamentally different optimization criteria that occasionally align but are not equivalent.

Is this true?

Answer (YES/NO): NO